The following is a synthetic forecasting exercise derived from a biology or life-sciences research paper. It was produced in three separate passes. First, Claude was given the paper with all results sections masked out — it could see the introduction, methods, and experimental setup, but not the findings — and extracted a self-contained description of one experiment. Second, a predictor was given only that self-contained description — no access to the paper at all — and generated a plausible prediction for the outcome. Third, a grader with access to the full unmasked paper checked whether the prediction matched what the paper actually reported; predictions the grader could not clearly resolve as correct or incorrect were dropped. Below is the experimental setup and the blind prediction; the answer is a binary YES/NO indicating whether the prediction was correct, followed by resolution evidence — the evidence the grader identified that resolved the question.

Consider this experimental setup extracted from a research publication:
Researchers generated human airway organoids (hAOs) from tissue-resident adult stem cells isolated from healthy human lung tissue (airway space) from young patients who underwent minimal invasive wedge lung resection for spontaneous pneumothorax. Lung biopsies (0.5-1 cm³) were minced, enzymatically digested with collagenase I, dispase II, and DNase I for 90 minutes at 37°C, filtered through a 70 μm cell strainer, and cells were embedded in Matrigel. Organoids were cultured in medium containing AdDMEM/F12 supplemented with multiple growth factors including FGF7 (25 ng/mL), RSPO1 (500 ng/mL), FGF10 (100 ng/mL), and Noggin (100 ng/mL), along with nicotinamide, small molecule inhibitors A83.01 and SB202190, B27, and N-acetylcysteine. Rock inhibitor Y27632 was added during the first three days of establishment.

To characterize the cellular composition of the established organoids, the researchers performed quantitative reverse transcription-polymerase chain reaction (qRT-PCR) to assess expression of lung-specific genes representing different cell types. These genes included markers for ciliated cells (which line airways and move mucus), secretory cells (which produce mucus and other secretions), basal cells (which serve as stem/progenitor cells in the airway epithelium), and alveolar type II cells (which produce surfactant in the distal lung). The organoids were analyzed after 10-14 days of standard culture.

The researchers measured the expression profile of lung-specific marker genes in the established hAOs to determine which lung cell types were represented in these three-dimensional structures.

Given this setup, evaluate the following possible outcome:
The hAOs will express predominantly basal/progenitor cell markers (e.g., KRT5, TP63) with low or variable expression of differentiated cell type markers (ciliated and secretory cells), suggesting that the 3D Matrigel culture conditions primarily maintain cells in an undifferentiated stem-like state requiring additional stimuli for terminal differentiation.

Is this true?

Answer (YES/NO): NO